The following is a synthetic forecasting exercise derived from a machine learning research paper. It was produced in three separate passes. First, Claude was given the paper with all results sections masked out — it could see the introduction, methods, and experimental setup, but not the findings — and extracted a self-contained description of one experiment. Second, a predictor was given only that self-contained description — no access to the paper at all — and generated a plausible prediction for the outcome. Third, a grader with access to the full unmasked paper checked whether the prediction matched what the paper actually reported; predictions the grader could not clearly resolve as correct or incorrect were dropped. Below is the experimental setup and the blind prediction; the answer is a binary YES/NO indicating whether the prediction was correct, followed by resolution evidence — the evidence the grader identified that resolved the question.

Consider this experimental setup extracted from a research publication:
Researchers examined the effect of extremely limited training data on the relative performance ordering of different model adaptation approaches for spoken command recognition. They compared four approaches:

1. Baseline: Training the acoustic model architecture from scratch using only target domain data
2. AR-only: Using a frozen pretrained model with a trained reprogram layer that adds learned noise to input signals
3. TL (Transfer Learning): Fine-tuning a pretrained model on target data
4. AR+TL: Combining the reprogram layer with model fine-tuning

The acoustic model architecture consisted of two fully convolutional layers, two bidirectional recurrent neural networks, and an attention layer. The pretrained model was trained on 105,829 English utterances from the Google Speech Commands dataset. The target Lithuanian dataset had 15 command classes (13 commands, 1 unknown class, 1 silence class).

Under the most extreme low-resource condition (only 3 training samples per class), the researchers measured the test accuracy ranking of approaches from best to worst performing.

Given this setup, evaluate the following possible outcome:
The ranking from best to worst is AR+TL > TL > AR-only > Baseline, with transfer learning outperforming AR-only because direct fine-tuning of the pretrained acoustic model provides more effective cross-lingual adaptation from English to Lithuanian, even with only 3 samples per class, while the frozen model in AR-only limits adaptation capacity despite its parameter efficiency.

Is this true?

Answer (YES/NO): NO